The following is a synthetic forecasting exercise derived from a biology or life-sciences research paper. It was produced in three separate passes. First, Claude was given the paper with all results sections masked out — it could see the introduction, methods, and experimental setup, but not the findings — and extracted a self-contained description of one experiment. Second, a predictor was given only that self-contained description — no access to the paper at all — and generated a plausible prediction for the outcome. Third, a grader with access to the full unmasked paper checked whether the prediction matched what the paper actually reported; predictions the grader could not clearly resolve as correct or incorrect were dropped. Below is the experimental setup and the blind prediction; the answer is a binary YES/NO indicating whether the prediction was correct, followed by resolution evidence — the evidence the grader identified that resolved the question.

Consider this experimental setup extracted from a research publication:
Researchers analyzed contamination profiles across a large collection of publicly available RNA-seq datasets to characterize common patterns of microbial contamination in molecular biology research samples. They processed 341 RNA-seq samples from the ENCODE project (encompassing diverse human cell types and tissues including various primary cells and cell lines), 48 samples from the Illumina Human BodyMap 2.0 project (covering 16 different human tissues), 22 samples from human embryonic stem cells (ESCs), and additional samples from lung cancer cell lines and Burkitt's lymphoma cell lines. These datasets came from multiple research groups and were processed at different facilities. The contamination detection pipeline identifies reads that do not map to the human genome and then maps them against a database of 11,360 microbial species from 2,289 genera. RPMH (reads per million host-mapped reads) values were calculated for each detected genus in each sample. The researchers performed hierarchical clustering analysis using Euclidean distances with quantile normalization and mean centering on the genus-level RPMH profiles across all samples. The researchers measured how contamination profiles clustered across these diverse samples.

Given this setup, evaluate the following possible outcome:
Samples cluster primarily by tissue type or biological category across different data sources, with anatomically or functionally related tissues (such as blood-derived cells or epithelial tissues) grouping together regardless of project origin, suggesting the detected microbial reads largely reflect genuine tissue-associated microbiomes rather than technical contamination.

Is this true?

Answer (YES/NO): NO